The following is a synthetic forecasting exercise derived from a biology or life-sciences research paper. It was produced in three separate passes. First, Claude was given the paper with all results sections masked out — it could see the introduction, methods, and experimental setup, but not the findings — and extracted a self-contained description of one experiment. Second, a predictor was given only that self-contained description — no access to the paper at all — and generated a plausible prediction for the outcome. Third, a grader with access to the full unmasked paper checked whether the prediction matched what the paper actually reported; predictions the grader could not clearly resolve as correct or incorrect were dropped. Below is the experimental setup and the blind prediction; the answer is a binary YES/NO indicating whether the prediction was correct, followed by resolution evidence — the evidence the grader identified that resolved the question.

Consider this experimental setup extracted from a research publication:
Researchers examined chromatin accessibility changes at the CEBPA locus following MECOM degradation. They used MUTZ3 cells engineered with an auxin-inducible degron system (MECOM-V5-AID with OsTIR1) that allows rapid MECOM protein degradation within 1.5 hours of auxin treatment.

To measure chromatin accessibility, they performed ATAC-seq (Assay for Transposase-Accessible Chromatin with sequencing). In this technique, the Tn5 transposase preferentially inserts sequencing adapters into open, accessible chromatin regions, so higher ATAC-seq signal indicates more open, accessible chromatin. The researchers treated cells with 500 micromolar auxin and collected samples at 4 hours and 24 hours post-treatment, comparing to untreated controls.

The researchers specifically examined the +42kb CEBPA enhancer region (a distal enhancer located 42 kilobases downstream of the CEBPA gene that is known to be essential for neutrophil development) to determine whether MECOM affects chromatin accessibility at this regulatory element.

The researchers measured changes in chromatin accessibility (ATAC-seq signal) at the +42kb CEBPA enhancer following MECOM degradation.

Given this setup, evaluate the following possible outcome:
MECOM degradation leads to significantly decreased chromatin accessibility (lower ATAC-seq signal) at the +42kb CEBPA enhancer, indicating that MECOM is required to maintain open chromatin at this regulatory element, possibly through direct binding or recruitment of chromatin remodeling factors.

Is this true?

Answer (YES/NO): NO